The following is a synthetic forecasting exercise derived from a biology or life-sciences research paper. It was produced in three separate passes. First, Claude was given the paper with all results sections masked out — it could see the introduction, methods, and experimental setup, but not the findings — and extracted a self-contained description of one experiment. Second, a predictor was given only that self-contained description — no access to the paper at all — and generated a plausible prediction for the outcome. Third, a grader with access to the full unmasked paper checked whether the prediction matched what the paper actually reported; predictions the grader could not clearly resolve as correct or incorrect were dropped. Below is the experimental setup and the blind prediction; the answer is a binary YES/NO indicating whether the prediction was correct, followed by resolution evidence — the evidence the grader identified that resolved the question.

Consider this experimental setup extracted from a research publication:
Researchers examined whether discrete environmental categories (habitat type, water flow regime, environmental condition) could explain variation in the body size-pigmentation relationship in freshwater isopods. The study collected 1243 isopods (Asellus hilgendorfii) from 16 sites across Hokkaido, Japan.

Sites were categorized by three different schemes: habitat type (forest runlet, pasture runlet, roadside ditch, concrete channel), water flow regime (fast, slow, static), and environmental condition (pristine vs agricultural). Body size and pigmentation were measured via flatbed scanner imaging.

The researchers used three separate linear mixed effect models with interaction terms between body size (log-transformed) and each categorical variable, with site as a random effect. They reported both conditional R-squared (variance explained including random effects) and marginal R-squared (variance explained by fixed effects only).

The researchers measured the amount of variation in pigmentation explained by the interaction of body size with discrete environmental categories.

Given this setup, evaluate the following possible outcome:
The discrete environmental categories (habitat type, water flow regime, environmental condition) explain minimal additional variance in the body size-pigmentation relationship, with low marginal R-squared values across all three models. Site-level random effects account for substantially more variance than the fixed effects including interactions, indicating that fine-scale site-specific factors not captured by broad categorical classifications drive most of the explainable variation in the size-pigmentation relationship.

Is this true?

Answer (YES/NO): YES